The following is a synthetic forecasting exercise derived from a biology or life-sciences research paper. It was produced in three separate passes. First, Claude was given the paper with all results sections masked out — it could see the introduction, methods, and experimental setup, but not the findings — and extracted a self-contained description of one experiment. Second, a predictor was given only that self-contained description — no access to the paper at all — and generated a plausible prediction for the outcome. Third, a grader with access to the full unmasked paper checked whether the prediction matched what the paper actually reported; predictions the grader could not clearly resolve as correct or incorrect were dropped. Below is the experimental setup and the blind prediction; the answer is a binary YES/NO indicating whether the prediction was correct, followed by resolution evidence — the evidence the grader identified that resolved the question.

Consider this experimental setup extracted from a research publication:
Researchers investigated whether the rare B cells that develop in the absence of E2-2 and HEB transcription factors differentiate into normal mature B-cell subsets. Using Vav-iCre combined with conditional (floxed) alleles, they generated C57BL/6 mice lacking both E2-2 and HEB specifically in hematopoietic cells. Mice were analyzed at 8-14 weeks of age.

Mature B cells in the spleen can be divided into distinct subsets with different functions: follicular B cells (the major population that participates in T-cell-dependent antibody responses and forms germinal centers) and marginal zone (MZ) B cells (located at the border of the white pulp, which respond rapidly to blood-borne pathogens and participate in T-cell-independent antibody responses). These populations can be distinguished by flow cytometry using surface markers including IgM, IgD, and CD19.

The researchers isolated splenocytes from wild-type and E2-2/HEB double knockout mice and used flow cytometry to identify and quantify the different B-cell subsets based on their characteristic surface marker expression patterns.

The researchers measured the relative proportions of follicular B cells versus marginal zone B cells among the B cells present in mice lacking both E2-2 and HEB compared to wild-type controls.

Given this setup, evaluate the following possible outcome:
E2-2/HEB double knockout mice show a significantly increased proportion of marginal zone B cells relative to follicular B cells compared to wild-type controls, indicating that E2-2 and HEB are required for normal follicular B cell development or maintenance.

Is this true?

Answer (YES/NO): YES